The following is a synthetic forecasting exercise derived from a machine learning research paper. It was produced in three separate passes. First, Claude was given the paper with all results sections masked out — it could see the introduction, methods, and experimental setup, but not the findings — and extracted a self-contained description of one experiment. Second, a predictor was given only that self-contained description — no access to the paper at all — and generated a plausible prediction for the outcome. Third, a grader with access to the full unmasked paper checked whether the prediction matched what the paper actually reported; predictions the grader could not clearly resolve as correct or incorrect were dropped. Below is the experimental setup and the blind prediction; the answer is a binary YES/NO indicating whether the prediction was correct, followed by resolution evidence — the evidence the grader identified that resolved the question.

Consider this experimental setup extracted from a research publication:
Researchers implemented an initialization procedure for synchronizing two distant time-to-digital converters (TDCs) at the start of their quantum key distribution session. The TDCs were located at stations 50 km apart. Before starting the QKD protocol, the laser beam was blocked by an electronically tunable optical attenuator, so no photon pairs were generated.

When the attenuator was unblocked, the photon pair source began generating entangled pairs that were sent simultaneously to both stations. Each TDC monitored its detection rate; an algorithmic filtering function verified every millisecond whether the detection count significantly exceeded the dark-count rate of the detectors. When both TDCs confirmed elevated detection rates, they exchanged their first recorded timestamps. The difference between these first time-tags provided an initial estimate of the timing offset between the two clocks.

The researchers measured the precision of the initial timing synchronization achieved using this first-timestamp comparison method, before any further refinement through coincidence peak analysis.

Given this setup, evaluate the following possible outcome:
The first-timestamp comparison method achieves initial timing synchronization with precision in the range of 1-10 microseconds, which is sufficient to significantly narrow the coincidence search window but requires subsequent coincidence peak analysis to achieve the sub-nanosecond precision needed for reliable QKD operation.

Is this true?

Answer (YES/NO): NO